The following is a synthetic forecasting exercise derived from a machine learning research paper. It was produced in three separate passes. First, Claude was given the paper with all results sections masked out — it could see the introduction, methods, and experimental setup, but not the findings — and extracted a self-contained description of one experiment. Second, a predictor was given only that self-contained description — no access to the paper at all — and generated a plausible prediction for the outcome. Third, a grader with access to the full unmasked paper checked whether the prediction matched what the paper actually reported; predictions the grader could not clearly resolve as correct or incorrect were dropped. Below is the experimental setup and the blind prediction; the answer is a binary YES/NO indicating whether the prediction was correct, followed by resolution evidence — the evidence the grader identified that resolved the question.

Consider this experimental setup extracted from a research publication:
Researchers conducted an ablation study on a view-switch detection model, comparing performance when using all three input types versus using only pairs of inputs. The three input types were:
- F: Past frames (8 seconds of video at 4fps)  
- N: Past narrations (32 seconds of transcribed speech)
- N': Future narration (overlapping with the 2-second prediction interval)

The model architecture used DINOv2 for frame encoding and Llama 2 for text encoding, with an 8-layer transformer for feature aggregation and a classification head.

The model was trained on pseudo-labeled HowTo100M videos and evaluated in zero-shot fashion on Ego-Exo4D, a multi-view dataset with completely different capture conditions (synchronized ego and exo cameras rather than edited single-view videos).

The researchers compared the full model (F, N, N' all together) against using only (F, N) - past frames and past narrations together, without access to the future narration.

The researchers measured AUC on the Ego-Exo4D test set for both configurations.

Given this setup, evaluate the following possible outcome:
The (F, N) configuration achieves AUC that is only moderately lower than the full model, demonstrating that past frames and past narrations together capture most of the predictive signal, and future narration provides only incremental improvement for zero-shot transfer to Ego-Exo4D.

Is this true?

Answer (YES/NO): YES